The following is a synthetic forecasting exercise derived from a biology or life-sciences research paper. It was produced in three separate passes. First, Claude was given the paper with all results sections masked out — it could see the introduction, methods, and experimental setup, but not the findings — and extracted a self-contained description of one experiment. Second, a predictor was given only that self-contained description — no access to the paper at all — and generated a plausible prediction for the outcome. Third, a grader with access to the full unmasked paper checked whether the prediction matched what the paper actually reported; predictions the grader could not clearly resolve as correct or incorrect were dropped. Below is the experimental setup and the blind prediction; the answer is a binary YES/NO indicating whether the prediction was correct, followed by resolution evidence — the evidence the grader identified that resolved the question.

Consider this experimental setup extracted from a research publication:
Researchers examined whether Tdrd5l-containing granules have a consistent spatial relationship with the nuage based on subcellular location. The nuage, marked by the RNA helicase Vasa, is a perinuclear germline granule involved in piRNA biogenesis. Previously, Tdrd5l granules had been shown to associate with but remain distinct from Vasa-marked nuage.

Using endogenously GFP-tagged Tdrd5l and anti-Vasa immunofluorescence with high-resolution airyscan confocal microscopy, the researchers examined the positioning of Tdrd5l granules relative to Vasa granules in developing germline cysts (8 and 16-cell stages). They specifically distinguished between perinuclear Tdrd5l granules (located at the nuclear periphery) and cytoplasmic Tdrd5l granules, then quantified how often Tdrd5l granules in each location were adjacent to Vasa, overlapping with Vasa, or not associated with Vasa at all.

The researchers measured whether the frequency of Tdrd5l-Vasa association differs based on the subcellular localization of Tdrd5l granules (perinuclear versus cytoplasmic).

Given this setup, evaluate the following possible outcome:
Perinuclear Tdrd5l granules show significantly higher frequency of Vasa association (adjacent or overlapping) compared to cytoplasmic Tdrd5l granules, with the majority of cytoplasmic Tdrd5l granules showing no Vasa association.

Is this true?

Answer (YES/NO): NO